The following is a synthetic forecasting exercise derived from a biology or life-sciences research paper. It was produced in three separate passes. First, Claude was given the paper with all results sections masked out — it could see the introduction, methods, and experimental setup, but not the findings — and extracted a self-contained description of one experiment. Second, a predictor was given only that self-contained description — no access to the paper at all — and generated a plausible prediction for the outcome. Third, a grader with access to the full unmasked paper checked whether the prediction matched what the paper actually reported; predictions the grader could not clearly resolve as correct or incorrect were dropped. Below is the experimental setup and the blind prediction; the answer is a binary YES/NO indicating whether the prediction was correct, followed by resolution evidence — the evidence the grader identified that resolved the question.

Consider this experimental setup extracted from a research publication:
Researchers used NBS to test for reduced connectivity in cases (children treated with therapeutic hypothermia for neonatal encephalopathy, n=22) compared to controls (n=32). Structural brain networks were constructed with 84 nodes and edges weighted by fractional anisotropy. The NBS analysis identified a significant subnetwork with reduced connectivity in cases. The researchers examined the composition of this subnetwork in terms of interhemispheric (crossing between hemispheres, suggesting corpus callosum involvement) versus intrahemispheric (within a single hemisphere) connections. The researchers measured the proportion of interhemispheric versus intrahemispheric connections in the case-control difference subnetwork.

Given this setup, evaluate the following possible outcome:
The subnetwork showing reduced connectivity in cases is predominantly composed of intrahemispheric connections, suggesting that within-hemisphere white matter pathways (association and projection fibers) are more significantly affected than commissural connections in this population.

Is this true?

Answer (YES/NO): NO